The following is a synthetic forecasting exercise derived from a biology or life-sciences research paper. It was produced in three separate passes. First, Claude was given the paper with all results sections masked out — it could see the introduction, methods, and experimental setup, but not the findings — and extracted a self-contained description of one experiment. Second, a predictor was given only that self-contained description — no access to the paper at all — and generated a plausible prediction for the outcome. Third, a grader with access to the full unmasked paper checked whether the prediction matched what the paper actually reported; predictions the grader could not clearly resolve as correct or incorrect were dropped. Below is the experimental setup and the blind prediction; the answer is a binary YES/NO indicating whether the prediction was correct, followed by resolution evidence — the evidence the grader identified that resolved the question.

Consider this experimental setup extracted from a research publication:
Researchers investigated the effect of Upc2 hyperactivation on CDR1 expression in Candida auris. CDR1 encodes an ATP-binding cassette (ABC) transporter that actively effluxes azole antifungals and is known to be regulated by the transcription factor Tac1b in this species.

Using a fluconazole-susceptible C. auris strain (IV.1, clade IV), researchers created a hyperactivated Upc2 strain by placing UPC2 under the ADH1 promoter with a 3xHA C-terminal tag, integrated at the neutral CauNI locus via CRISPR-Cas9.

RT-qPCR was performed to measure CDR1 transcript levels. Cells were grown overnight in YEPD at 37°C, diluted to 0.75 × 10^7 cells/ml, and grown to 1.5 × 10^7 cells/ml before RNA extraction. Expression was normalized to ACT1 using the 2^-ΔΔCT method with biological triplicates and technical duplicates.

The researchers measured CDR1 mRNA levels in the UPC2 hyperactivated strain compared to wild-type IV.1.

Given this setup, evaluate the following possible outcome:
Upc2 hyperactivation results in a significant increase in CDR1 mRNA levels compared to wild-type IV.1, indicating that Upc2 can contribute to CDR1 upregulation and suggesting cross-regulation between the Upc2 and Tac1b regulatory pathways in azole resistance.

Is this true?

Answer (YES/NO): NO